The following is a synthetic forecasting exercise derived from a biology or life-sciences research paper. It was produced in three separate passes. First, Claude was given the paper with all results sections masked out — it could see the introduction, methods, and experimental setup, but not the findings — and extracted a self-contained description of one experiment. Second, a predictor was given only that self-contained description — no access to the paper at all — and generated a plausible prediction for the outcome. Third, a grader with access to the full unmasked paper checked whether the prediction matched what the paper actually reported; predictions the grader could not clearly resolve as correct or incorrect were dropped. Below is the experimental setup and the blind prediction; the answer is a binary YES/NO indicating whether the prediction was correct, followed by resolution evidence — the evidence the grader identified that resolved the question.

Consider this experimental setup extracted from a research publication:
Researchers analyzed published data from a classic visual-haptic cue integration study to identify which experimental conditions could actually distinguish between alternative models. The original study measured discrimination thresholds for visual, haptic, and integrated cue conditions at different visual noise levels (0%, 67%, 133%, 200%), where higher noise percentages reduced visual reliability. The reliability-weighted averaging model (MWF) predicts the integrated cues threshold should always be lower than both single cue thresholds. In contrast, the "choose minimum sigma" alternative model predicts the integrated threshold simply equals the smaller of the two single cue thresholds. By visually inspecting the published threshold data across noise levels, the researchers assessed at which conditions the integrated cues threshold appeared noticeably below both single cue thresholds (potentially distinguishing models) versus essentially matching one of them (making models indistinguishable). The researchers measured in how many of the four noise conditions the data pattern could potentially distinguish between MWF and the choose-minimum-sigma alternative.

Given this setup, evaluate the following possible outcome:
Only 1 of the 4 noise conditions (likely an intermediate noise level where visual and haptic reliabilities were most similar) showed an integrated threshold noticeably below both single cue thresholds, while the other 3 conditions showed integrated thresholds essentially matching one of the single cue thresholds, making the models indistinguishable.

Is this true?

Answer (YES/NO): YES